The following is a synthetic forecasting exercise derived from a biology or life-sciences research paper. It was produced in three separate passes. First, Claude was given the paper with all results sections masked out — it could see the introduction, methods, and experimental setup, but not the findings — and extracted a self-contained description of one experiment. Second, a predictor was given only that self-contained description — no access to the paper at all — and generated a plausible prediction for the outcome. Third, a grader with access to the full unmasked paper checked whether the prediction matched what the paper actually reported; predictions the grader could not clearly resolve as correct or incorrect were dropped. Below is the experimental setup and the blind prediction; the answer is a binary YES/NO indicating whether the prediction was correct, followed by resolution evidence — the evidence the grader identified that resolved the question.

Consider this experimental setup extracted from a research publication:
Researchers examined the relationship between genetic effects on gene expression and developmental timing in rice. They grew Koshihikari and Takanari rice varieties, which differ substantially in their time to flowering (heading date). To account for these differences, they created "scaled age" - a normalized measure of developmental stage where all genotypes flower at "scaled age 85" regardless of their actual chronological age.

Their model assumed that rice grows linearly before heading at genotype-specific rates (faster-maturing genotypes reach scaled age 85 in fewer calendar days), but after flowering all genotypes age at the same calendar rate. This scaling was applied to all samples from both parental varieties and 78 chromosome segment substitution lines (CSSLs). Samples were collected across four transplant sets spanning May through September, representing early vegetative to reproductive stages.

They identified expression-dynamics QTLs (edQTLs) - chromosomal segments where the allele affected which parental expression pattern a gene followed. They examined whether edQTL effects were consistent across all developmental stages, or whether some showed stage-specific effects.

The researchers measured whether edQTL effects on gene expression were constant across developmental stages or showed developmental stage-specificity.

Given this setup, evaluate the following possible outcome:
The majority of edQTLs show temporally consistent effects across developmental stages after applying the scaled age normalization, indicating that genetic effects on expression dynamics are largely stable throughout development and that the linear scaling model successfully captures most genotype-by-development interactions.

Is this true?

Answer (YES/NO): NO